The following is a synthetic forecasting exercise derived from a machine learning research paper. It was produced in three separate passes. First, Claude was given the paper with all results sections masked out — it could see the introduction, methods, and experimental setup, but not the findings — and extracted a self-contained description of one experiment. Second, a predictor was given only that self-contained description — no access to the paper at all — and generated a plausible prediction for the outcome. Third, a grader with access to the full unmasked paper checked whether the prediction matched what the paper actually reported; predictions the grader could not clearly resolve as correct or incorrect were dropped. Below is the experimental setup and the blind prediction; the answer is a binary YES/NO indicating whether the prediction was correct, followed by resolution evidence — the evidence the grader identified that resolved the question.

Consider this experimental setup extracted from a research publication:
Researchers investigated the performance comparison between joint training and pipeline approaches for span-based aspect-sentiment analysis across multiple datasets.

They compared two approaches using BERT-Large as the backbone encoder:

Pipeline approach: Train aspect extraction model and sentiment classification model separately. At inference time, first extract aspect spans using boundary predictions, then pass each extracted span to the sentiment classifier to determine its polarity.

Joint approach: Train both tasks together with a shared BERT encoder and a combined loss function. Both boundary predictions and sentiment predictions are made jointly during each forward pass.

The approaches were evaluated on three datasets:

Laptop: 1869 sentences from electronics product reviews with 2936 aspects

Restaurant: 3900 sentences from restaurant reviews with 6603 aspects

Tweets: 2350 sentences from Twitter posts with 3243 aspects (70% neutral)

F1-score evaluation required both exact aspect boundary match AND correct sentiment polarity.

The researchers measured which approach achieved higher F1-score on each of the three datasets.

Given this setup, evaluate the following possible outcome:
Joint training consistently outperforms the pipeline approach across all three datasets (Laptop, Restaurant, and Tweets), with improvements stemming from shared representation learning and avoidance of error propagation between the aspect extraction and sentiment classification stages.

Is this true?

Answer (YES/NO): NO